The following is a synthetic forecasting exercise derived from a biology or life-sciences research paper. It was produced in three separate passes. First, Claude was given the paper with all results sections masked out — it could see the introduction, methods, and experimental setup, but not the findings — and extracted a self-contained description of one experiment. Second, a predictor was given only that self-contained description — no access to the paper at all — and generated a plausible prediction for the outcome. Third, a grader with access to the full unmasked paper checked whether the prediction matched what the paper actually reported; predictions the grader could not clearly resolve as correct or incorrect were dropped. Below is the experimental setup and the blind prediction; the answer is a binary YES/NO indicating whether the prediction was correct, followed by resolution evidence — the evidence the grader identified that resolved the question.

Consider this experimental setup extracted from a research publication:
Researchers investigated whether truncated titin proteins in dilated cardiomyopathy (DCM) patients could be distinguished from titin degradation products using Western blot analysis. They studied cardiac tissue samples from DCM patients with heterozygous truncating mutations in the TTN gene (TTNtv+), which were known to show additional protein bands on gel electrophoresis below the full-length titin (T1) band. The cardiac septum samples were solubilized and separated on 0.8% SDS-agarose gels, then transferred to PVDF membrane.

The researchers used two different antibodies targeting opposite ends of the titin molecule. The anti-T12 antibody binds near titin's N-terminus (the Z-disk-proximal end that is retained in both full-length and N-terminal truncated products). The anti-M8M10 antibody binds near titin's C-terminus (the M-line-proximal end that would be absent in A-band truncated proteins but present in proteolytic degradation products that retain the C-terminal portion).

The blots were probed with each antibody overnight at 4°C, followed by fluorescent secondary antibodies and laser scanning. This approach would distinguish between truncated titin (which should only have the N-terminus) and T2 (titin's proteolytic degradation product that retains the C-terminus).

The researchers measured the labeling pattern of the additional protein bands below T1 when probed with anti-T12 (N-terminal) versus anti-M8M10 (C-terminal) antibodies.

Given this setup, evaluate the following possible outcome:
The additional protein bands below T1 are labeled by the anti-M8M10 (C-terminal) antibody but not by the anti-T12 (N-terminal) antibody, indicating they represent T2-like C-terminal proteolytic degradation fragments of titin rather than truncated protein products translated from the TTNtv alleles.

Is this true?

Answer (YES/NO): NO